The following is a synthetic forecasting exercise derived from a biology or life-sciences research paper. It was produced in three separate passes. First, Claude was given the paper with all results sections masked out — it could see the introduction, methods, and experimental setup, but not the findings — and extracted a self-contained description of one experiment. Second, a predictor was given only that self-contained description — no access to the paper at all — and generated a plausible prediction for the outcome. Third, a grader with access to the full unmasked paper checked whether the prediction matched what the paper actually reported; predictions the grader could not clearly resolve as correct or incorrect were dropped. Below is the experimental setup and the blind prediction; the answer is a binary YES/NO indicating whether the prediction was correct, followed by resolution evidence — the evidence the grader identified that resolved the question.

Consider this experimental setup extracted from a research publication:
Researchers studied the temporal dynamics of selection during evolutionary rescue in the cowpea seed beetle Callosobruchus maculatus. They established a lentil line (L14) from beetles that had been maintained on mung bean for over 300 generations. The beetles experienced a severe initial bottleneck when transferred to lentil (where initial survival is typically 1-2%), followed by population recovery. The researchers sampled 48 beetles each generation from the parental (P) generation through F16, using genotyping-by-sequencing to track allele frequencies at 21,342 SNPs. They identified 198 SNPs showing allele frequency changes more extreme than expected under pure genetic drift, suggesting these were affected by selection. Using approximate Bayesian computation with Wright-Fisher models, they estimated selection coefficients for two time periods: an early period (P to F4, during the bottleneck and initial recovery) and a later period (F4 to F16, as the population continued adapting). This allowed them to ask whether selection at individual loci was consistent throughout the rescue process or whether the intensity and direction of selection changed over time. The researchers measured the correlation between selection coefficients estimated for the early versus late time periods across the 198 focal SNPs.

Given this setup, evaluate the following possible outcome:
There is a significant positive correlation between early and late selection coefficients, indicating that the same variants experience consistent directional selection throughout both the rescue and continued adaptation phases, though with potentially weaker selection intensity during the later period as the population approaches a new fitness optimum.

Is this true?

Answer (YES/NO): YES